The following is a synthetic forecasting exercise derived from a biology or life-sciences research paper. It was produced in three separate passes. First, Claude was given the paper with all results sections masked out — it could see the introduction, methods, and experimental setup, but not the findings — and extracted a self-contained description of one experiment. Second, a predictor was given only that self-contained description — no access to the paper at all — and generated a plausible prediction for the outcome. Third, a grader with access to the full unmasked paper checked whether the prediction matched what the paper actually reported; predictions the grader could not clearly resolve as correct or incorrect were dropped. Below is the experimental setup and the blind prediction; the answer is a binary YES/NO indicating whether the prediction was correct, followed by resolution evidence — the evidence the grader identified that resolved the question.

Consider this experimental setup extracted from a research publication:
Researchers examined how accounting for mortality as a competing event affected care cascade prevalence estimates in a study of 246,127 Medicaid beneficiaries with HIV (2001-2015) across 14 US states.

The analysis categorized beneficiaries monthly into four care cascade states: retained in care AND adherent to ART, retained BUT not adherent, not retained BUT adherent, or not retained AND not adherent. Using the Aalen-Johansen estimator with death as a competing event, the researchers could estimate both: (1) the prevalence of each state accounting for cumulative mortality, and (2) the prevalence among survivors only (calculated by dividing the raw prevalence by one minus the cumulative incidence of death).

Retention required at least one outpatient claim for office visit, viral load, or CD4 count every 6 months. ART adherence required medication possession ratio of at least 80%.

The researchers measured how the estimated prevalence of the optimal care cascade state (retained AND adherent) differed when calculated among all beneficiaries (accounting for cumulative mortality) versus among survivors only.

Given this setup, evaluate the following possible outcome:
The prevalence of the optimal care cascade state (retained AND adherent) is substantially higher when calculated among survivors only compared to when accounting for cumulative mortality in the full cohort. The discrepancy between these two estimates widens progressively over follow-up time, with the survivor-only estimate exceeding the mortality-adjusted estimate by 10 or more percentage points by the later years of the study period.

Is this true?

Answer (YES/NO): YES